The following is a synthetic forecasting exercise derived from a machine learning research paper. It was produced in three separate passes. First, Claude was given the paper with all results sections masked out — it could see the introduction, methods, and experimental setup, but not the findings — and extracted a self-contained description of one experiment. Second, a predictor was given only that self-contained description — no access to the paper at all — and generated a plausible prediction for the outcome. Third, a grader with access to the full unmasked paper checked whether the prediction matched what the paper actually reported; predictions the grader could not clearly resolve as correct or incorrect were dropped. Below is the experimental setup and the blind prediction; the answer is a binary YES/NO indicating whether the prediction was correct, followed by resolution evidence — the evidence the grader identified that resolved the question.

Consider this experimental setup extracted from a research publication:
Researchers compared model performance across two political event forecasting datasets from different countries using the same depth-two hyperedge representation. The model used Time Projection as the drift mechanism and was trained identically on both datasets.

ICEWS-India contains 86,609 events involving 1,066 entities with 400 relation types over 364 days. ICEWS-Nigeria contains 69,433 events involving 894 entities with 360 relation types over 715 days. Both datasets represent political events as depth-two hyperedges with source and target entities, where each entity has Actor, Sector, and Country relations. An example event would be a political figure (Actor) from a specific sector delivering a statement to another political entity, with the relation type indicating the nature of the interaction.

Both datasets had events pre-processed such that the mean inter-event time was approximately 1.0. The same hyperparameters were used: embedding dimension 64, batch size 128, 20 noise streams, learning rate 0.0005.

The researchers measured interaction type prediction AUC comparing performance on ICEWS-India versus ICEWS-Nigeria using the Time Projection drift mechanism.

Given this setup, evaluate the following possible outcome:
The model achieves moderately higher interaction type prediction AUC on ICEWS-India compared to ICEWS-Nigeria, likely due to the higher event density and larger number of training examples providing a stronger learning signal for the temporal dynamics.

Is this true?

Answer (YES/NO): NO